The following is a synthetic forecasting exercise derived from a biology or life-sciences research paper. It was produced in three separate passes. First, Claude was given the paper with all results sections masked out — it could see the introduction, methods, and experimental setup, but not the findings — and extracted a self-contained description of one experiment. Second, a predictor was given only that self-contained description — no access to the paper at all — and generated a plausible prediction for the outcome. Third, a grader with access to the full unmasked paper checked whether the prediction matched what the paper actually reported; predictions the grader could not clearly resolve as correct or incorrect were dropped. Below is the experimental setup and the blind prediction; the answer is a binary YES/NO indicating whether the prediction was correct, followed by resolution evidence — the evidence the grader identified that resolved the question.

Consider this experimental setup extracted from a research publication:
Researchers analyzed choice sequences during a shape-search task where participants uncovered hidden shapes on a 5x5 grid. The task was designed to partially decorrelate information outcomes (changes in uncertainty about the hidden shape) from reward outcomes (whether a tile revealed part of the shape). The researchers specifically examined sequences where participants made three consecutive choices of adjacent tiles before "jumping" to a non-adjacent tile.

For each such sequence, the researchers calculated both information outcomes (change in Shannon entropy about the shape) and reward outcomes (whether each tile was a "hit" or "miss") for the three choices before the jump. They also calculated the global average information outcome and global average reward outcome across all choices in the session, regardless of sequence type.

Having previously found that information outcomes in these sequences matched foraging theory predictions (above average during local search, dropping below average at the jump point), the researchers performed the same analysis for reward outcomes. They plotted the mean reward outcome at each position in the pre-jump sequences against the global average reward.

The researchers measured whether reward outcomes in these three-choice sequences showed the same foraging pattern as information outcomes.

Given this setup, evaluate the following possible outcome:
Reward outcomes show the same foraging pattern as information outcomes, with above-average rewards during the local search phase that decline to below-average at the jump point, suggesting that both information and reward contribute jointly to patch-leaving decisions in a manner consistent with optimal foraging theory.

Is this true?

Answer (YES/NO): NO